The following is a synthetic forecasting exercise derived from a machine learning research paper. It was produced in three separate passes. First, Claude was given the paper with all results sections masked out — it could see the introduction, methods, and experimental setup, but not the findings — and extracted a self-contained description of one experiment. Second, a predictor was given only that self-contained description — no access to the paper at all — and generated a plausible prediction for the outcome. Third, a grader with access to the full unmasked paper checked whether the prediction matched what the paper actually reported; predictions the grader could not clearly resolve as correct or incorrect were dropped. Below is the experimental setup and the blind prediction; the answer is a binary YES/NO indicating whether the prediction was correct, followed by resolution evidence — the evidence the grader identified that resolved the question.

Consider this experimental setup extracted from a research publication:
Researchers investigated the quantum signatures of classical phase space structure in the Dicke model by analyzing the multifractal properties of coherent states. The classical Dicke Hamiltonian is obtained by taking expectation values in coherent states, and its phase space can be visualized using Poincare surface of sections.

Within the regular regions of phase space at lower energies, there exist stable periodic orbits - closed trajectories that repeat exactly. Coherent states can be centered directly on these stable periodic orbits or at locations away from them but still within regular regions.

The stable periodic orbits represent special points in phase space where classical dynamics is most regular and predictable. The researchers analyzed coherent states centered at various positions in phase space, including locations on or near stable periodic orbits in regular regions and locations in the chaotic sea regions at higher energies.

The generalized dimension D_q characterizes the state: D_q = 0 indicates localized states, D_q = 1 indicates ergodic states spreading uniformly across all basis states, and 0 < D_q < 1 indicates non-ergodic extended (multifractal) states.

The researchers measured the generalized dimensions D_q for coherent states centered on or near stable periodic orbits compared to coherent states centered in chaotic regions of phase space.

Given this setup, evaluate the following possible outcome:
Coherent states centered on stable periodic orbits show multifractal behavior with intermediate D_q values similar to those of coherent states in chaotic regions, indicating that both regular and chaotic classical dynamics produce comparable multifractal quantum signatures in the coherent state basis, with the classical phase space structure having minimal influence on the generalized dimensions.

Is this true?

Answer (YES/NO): NO